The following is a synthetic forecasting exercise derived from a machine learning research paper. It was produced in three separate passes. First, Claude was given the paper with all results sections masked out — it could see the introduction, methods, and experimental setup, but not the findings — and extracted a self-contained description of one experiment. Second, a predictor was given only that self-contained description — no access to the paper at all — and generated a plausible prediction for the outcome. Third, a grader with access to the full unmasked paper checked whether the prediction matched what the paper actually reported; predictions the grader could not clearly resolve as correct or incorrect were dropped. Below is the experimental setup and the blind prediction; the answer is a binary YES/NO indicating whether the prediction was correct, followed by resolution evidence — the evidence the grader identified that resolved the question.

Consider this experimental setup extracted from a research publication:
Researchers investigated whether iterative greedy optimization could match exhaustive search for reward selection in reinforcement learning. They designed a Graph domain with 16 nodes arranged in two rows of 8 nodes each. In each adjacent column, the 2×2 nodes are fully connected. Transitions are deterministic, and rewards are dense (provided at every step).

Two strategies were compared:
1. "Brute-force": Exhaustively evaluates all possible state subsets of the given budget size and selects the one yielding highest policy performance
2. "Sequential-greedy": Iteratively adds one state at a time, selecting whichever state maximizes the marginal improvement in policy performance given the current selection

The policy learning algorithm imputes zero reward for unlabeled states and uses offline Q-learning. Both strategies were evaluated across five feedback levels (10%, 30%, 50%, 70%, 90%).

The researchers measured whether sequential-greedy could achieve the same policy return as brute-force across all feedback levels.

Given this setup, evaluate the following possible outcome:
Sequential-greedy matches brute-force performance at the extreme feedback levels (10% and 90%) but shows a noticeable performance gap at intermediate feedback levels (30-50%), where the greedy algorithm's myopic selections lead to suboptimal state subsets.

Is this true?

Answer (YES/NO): NO